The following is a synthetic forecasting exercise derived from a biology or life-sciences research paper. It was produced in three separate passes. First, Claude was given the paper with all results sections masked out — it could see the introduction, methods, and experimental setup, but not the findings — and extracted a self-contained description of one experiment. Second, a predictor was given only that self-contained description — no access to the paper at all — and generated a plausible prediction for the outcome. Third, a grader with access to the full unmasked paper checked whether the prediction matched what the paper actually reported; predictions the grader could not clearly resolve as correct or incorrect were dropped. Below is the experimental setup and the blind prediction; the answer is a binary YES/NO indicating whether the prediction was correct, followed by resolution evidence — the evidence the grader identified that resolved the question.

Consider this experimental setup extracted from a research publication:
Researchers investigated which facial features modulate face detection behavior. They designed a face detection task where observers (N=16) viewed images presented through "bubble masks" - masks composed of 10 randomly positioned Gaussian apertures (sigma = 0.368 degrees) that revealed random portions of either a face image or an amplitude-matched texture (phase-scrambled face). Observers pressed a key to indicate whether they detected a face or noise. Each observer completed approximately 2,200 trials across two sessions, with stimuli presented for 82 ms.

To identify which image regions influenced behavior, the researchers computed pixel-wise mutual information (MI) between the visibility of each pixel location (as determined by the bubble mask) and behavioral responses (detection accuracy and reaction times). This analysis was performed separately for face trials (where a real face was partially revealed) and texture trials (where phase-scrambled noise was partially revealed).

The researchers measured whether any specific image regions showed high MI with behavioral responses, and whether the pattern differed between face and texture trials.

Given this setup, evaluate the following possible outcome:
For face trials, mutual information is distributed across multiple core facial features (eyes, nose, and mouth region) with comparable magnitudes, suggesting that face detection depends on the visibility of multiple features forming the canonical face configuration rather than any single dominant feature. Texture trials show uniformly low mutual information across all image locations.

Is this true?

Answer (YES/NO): NO